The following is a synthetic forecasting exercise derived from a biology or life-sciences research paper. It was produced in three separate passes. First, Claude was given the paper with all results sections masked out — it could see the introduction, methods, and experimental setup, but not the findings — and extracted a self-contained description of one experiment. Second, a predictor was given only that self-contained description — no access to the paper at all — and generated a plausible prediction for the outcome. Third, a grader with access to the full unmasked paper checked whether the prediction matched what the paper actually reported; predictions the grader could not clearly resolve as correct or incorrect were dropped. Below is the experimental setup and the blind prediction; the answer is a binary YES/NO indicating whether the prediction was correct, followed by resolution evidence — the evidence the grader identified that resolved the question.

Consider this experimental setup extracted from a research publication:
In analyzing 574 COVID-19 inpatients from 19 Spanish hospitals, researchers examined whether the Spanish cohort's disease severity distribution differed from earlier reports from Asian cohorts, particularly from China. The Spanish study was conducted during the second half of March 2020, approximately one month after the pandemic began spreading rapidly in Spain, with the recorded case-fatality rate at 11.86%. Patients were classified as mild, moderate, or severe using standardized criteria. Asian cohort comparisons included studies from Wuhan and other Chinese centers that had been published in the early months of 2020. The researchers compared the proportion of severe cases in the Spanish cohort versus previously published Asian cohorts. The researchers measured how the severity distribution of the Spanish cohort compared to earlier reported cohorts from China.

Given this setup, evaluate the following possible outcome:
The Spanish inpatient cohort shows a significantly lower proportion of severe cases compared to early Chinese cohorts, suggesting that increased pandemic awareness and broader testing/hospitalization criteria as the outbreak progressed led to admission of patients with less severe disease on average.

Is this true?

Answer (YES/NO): NO